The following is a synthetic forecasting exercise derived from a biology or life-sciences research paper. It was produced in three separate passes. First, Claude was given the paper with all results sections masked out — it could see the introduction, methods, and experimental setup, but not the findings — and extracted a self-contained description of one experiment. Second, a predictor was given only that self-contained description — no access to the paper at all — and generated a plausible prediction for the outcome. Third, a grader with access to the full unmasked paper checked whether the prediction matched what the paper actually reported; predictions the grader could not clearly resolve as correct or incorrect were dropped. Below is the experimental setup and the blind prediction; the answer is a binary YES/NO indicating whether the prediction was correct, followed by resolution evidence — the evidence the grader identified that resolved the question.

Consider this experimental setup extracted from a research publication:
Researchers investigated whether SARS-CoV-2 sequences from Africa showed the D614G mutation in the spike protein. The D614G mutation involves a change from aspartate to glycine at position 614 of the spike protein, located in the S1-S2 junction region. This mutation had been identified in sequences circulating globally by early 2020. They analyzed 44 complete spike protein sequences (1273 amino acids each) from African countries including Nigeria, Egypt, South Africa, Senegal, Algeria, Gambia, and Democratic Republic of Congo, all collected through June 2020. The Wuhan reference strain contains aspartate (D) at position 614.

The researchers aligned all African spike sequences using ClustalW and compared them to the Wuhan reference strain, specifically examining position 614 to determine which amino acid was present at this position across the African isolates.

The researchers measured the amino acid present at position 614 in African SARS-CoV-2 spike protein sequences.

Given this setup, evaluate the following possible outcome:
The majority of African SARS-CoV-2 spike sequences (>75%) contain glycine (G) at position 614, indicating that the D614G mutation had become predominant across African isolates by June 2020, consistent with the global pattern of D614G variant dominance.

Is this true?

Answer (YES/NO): YES